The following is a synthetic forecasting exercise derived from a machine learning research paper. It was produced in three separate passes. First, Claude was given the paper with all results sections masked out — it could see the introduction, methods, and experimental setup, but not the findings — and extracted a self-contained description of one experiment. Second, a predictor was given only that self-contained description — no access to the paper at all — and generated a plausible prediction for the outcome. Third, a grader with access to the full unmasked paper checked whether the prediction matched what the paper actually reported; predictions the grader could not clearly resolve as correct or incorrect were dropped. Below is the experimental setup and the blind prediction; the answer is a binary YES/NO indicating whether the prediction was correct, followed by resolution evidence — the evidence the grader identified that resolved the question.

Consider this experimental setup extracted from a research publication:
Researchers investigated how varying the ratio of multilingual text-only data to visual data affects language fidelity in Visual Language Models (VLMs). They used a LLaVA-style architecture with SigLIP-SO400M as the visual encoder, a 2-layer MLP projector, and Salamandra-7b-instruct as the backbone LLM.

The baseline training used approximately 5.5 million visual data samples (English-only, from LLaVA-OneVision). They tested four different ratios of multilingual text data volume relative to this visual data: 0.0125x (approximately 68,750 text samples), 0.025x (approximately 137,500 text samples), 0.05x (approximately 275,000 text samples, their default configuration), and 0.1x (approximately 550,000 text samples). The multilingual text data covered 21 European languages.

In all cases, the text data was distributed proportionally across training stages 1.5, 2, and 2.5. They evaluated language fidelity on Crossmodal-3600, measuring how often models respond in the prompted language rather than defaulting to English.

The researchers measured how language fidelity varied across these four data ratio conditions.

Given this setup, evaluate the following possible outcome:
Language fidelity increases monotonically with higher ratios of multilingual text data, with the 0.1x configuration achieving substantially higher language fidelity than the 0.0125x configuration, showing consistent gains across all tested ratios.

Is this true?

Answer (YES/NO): NO